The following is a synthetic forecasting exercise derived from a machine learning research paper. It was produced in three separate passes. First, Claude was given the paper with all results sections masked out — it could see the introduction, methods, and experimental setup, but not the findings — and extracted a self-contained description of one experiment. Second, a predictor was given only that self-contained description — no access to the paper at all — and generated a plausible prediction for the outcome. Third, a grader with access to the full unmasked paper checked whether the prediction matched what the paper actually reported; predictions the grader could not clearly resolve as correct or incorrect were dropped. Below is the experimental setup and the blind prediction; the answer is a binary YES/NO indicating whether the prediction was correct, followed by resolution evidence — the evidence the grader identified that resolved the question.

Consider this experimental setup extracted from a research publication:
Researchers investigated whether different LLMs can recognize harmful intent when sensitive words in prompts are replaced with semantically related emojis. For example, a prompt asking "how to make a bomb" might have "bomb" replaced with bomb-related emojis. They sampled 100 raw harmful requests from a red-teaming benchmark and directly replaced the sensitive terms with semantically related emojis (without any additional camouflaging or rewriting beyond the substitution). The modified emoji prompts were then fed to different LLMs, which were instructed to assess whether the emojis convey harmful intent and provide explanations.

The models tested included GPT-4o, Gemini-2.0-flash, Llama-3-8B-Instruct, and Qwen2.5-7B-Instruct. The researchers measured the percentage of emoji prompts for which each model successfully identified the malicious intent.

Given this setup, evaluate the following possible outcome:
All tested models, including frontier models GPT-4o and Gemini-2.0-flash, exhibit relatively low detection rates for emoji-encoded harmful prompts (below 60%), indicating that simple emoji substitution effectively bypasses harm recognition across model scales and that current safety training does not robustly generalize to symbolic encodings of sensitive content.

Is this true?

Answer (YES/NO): NO